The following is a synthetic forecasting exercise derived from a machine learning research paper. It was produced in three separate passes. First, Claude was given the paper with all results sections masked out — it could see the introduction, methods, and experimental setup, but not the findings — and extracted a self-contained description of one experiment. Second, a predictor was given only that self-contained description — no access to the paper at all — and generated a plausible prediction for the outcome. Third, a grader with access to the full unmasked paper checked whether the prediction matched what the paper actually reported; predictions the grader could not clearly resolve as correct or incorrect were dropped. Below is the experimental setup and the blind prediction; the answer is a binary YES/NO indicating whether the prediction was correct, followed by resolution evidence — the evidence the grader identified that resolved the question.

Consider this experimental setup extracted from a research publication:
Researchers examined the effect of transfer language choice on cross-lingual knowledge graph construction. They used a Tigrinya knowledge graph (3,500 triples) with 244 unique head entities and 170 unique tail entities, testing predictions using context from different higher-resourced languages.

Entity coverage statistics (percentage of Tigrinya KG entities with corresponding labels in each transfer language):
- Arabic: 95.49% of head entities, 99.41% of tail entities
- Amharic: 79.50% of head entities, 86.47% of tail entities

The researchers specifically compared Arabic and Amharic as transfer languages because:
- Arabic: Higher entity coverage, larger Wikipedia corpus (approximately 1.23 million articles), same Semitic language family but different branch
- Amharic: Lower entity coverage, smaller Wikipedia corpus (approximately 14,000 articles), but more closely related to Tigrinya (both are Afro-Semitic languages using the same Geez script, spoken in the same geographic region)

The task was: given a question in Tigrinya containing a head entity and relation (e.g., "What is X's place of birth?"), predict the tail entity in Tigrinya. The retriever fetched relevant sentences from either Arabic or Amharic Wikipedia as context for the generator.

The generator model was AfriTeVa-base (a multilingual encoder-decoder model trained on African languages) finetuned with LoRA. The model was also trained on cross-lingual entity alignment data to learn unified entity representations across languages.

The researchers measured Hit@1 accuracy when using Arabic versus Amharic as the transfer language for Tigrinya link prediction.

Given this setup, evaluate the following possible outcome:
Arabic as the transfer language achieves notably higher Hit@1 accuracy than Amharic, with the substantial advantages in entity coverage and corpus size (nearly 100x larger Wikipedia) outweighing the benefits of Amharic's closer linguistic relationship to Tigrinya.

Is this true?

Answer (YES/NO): NO